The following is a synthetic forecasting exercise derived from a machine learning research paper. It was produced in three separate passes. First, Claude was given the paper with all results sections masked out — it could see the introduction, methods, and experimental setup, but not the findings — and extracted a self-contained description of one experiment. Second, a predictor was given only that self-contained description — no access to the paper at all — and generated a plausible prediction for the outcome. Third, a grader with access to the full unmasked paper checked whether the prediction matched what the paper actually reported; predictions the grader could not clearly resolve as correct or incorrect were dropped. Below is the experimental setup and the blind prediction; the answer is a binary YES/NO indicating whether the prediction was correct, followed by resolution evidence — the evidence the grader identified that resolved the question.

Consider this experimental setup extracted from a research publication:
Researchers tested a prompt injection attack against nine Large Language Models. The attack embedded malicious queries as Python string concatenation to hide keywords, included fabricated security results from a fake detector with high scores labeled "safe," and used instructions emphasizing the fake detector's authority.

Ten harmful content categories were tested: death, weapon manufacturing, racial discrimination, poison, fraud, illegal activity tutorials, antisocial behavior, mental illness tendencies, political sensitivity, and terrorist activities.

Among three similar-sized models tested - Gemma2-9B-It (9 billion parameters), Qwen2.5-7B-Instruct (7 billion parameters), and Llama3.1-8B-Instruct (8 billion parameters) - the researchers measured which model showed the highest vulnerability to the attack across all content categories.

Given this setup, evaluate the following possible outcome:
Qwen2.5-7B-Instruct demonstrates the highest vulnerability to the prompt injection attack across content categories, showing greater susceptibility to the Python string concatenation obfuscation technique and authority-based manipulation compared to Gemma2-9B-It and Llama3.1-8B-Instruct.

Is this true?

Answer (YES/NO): NO